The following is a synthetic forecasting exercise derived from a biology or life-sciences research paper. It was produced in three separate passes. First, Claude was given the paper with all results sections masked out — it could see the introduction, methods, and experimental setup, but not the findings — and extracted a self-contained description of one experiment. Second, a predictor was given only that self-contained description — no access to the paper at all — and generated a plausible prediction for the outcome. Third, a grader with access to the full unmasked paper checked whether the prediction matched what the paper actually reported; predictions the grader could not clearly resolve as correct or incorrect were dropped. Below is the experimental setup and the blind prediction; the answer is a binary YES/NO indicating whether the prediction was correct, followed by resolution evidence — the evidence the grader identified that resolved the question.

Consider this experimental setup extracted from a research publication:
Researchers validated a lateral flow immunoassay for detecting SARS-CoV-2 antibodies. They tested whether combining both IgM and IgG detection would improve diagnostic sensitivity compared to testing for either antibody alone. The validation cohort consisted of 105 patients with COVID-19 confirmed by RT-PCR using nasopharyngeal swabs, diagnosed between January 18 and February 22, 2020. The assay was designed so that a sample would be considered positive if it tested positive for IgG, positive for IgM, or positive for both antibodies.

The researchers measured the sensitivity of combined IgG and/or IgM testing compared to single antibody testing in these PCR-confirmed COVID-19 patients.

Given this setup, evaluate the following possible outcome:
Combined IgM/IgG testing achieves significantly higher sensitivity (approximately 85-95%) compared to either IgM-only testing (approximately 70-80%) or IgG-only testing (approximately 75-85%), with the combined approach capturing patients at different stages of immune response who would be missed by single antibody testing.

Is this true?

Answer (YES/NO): NO